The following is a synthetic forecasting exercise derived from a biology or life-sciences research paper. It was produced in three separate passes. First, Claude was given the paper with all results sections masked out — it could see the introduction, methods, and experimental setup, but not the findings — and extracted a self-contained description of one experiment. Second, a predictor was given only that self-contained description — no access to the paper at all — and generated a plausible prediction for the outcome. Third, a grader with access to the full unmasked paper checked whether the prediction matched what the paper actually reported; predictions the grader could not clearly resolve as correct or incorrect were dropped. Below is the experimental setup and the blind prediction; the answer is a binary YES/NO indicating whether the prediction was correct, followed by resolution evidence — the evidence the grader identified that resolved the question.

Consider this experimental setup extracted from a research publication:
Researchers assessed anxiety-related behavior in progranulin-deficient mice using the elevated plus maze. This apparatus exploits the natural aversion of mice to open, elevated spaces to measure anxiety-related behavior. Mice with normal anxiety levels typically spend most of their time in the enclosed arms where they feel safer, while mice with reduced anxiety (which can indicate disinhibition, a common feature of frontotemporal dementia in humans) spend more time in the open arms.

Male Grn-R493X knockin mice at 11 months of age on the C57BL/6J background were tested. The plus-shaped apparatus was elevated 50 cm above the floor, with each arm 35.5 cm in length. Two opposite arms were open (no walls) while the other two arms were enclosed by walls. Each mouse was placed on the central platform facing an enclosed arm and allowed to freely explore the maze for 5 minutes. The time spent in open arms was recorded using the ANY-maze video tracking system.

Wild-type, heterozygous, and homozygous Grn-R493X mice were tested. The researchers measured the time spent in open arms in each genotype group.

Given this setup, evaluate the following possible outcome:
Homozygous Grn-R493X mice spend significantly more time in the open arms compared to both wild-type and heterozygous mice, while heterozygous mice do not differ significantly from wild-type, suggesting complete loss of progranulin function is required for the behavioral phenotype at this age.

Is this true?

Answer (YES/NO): NO